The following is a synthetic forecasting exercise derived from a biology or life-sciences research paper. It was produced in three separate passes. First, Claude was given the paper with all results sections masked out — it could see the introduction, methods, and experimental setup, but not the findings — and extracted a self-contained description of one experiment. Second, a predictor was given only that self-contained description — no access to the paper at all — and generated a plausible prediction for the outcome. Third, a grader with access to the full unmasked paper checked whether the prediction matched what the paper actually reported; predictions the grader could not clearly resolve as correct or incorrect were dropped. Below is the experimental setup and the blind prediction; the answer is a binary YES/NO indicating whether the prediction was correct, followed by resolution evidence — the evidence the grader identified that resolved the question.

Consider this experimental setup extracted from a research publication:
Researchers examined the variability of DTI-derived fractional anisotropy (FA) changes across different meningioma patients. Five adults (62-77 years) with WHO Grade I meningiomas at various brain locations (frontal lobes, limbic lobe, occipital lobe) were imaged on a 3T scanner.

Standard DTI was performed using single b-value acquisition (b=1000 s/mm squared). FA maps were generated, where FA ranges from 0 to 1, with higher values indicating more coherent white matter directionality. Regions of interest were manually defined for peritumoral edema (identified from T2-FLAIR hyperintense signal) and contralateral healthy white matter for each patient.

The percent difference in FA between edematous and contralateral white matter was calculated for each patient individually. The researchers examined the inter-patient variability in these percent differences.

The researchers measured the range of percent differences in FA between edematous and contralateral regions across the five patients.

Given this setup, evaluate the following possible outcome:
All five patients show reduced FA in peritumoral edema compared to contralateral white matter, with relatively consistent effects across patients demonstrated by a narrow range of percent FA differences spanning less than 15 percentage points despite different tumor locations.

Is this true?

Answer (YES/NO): NO